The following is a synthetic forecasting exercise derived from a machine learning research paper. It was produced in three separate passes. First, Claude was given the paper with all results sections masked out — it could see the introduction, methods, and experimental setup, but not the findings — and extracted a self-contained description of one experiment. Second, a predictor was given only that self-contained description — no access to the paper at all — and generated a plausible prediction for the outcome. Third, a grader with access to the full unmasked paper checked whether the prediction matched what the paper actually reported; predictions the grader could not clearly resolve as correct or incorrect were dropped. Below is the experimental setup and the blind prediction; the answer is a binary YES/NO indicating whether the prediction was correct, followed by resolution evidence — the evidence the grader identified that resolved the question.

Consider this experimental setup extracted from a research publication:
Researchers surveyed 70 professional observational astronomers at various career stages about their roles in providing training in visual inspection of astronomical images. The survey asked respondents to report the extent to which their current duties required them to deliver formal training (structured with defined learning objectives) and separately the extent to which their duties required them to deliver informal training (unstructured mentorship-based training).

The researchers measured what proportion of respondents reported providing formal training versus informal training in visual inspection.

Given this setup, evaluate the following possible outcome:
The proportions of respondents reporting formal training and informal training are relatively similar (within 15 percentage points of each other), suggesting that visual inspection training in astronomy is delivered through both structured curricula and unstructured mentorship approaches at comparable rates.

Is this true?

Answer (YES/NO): NO